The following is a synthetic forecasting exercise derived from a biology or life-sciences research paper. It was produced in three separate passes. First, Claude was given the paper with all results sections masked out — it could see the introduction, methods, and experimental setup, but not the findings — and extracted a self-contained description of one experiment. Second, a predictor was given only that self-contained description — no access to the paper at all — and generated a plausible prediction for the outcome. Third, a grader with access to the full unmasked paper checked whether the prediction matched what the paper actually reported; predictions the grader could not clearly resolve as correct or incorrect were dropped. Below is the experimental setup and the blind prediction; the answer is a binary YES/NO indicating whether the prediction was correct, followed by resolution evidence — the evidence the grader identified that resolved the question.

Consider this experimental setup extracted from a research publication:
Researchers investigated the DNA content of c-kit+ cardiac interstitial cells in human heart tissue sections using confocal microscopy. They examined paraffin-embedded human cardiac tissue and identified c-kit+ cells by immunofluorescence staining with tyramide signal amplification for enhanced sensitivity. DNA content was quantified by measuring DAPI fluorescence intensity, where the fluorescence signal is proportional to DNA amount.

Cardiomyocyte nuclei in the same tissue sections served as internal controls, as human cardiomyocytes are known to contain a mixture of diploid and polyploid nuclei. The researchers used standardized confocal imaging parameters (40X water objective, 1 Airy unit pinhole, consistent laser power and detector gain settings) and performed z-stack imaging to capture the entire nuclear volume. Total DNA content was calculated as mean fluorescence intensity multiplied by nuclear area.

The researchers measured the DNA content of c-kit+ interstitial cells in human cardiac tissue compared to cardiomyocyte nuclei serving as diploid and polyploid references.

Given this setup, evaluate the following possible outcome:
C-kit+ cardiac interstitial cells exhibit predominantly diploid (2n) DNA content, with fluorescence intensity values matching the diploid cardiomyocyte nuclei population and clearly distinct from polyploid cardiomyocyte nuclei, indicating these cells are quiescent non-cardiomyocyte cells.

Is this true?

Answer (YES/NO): YES